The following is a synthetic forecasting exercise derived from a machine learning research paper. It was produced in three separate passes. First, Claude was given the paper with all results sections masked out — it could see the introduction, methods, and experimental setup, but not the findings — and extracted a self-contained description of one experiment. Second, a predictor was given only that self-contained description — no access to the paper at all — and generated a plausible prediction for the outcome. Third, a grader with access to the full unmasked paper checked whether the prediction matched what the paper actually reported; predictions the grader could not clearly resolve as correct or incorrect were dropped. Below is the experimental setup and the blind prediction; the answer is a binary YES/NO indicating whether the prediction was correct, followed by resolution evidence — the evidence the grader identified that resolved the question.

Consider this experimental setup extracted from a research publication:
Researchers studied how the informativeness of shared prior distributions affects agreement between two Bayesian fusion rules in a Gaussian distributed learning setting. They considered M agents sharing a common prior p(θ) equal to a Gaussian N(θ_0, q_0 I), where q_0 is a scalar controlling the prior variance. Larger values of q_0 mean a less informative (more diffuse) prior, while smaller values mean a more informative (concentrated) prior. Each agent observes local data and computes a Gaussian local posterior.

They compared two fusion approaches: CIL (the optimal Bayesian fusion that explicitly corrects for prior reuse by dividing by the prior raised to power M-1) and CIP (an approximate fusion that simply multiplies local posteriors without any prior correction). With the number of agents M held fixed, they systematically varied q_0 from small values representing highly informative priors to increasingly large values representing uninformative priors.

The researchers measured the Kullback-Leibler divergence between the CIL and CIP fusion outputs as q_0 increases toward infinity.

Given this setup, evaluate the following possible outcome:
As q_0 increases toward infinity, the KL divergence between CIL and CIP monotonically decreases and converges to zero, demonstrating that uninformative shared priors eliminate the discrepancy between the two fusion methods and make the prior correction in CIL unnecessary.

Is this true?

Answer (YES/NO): YES